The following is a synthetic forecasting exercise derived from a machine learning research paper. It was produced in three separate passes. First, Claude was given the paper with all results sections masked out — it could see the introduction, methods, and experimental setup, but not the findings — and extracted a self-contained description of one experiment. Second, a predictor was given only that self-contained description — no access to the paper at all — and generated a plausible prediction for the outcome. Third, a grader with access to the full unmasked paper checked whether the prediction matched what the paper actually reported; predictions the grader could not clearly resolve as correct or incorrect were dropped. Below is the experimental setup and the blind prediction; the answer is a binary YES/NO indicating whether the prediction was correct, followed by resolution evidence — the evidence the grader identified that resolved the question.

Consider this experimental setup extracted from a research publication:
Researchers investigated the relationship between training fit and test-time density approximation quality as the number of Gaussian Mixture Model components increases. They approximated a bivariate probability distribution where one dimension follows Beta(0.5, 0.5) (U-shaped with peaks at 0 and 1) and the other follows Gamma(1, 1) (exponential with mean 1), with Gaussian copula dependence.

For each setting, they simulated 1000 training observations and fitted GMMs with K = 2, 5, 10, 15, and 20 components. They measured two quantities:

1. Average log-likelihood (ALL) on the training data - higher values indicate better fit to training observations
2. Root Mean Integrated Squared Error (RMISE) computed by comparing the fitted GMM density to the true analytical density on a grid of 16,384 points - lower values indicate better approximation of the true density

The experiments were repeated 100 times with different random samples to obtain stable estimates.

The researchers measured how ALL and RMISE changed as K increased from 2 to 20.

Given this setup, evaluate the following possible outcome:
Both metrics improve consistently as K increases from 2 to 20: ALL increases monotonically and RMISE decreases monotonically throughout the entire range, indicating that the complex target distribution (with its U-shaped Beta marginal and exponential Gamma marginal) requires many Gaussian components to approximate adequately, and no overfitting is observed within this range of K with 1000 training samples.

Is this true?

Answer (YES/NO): NO